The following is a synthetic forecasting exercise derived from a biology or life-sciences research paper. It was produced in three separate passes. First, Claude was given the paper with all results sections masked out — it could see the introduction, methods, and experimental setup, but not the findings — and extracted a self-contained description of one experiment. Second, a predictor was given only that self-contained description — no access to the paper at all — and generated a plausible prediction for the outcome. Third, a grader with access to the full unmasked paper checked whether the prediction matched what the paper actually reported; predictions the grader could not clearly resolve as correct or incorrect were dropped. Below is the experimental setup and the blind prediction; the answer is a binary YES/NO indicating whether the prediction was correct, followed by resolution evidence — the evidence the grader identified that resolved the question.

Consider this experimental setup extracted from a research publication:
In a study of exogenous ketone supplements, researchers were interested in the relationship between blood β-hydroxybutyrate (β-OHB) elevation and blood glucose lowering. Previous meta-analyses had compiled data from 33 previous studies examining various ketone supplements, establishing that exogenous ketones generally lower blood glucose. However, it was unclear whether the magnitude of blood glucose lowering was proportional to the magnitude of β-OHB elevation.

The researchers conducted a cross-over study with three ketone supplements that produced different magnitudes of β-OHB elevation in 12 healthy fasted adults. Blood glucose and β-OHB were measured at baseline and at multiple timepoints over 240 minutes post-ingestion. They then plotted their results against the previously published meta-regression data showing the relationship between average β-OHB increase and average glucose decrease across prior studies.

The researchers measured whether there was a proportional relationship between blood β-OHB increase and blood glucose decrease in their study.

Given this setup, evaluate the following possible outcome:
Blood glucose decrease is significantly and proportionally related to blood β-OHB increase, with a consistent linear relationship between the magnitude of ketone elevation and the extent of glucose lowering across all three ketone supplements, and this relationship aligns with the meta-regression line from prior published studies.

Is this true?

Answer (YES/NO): NO